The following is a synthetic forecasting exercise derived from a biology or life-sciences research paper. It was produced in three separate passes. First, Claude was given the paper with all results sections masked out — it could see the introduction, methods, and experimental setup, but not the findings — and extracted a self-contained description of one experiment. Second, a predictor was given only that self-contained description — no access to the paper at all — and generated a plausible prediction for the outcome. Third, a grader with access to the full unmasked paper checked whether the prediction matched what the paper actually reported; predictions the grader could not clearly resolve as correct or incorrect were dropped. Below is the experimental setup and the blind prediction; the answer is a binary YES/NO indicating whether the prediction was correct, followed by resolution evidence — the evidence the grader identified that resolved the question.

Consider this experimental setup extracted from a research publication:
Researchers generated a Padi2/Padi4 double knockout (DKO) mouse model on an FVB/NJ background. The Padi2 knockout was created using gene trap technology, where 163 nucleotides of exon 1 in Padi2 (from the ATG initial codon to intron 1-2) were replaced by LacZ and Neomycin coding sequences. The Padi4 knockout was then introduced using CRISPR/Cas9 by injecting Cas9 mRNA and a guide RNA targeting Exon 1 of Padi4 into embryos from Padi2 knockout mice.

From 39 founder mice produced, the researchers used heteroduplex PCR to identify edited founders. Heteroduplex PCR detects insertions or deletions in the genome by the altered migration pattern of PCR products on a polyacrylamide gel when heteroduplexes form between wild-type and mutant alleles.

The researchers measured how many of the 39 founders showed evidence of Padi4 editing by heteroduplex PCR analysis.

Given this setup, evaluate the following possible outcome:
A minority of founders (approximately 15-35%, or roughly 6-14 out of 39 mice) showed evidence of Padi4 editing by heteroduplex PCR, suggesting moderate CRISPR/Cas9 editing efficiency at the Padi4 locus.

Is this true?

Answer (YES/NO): YES